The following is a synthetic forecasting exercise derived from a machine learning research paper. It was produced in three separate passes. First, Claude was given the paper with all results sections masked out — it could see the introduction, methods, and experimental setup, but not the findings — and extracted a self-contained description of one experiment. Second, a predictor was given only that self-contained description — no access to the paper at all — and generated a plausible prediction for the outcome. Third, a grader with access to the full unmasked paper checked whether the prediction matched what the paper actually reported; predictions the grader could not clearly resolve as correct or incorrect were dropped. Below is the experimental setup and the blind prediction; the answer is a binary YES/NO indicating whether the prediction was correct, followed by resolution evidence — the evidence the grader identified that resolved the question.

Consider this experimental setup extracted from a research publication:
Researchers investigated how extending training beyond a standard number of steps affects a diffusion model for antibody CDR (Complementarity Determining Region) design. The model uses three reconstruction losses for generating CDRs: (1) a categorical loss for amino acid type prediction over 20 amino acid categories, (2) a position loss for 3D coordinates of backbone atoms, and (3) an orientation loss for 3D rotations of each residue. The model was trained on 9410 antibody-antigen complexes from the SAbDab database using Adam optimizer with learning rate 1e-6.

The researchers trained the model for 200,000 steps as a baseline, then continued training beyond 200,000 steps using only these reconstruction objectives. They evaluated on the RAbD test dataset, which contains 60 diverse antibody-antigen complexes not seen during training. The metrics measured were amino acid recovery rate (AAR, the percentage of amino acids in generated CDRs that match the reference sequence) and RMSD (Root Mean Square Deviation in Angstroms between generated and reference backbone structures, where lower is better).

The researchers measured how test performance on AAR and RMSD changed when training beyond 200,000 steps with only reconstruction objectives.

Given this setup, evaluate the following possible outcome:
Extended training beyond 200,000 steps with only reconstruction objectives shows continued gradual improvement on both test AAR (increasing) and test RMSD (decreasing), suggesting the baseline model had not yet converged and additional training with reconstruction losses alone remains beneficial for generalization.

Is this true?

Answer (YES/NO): NO